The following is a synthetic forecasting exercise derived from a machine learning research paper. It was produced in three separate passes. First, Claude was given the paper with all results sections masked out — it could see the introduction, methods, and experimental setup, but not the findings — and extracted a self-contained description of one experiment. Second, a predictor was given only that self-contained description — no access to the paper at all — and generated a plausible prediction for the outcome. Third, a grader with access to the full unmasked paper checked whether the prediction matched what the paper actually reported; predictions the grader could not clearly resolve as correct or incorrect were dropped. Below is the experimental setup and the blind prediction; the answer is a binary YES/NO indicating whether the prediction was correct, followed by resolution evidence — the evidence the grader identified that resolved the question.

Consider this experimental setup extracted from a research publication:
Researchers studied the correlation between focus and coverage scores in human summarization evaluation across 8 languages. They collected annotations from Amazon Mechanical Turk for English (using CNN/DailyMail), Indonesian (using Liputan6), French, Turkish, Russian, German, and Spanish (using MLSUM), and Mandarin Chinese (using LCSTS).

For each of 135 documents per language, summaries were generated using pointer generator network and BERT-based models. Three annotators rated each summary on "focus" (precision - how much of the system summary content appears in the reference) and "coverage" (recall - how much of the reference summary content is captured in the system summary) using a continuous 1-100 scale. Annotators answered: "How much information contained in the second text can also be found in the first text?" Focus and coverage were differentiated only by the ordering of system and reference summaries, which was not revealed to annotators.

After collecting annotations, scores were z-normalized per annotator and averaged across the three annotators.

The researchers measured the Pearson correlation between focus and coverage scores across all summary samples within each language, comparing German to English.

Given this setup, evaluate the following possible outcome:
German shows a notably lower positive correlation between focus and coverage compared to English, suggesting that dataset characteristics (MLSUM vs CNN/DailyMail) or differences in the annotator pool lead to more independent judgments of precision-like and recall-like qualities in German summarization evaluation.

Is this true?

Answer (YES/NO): NO